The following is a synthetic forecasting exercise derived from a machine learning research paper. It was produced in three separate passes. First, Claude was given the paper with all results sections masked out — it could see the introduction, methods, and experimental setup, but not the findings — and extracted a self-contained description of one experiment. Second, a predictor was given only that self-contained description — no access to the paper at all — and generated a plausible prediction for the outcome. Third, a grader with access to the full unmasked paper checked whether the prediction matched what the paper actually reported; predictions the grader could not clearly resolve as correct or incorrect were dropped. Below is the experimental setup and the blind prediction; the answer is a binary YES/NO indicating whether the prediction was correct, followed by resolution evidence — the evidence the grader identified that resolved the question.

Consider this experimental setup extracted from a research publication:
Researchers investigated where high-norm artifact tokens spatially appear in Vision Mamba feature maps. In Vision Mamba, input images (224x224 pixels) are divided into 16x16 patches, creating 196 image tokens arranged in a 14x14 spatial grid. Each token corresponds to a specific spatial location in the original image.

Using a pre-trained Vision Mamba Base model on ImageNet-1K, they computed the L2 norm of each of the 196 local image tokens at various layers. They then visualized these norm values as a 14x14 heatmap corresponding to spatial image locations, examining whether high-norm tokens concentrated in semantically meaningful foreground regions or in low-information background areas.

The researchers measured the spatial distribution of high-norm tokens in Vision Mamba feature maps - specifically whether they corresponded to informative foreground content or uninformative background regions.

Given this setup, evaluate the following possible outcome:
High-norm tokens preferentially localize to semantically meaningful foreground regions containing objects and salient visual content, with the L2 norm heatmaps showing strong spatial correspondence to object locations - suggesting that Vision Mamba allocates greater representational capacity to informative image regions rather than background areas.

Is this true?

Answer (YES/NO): NO